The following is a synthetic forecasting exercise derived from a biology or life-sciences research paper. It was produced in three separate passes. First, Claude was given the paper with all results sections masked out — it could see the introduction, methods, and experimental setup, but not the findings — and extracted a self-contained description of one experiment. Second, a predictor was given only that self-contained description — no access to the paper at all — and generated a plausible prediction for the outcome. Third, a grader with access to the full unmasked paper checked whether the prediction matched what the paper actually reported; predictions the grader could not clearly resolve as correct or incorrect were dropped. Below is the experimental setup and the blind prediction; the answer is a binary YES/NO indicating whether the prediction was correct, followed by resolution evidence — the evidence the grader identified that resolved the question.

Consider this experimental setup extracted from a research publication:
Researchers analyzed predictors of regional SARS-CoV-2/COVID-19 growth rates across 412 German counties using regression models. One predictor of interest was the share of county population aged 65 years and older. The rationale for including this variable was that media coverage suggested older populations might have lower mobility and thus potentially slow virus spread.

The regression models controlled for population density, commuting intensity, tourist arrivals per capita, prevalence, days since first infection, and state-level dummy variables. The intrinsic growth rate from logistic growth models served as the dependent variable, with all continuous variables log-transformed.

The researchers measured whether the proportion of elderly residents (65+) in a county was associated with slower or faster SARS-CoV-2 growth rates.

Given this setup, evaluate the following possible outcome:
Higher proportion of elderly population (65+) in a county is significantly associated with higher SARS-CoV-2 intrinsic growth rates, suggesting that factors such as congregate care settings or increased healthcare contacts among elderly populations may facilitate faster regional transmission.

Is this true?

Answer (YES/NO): YES